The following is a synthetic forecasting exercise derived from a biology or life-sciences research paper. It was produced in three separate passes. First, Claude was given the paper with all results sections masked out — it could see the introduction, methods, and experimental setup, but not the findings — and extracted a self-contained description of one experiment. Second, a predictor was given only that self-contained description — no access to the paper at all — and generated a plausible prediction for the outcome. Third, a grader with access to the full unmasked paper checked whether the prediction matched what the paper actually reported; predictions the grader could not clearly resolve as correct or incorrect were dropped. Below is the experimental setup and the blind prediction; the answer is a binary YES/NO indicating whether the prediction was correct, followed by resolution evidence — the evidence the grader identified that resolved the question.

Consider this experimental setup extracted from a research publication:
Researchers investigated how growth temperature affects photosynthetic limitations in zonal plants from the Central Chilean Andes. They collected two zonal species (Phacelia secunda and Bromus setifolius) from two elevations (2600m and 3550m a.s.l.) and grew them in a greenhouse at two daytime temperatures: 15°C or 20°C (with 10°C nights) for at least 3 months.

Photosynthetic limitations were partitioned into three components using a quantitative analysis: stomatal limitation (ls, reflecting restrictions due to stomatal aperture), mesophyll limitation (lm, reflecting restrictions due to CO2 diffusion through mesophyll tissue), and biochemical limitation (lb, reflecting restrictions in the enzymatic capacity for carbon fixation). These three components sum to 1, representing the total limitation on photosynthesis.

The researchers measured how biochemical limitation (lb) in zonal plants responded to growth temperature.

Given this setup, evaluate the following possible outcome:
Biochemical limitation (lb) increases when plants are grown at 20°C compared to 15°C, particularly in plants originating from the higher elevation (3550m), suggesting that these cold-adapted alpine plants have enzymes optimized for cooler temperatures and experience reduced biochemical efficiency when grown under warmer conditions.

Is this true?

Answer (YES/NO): NO